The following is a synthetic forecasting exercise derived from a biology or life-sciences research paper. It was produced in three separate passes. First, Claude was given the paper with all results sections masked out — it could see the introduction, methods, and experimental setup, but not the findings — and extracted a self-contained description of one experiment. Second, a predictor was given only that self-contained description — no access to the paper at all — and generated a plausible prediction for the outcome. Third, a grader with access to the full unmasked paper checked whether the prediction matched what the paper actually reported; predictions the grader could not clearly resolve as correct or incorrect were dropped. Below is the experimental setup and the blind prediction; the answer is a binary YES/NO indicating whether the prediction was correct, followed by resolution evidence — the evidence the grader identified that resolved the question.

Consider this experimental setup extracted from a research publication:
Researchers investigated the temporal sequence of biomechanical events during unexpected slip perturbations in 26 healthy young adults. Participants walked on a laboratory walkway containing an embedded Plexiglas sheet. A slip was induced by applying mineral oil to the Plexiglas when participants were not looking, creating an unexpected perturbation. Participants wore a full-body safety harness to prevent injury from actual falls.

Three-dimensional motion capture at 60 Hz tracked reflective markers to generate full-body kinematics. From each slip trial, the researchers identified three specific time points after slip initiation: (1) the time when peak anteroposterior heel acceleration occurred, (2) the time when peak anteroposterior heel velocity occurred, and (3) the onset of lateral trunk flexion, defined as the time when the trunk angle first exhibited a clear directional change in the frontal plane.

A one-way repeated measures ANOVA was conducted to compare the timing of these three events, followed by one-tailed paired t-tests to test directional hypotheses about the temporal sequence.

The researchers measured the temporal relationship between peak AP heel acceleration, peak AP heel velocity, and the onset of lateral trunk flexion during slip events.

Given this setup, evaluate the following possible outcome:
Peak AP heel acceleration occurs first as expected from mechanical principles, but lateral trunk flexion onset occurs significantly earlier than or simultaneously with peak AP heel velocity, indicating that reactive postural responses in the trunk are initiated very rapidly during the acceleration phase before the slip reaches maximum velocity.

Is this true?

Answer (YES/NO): YES